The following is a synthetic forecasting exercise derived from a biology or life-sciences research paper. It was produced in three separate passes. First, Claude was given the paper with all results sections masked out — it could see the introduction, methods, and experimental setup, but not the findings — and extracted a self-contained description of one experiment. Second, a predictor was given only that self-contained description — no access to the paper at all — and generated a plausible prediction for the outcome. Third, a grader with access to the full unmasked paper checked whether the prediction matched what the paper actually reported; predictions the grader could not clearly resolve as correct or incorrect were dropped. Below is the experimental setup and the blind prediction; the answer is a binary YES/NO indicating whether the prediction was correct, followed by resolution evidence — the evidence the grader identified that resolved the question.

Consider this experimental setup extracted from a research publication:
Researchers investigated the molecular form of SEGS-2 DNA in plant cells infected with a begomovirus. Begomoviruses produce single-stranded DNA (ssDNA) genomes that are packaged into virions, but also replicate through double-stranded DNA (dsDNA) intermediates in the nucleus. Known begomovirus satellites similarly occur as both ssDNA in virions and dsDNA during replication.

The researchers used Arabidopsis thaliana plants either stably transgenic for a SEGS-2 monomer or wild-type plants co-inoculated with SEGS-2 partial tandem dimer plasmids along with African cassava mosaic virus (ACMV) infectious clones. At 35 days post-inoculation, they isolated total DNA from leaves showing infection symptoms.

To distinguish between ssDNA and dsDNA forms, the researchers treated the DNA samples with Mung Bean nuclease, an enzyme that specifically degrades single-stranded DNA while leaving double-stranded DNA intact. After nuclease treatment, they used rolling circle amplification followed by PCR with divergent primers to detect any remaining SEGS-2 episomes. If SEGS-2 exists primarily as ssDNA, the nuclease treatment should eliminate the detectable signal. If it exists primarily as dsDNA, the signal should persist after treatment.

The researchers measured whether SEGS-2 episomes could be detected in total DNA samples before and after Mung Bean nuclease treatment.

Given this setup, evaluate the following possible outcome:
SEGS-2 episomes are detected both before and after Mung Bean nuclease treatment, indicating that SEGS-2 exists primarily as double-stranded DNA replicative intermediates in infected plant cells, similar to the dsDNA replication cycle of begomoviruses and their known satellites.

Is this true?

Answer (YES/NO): NO